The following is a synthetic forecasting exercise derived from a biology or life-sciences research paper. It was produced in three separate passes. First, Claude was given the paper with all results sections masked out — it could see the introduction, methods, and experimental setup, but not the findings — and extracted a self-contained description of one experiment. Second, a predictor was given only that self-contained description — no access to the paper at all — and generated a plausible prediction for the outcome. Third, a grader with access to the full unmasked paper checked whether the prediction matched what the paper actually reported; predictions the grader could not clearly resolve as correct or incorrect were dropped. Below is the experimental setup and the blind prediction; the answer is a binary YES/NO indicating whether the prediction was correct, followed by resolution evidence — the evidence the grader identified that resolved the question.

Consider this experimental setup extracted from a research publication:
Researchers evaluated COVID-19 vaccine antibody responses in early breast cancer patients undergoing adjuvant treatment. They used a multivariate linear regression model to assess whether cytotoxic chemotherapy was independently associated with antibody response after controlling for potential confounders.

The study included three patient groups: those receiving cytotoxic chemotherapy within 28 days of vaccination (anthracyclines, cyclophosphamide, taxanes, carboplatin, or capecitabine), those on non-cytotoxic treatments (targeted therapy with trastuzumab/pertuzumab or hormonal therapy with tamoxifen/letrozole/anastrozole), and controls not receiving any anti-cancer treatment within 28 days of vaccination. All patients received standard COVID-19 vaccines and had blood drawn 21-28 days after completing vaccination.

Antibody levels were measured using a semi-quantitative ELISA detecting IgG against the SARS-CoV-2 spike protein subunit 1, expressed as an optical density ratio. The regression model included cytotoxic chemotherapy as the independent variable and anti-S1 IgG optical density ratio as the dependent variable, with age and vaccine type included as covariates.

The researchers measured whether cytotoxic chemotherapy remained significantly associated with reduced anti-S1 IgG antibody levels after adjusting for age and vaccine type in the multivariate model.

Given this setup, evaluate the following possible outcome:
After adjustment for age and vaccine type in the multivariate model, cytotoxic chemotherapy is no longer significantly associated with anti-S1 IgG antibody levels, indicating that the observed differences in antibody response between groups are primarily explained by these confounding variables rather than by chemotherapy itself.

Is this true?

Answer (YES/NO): NO